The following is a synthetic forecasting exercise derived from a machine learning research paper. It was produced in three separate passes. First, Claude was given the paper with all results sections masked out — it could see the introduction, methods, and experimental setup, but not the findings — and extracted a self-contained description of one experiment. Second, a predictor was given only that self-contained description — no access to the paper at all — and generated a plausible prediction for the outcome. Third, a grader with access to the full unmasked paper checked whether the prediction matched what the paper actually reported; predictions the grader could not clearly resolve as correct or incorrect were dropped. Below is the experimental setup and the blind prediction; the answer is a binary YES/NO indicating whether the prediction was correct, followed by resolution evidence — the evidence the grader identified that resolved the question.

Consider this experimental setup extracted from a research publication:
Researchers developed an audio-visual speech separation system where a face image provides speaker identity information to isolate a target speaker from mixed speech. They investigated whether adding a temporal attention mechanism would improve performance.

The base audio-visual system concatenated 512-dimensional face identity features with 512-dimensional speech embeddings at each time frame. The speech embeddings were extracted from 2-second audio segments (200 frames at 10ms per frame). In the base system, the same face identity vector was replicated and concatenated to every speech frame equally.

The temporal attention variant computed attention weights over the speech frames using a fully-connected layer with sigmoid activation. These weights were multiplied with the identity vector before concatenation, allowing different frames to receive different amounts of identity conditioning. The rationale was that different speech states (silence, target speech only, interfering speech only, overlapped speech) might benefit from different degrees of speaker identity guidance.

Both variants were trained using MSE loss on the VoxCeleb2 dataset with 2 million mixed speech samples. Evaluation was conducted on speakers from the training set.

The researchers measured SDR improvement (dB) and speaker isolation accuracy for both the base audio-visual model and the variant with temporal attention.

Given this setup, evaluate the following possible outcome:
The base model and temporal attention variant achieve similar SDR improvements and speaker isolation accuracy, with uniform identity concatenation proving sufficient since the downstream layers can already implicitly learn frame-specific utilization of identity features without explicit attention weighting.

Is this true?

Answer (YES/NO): YES